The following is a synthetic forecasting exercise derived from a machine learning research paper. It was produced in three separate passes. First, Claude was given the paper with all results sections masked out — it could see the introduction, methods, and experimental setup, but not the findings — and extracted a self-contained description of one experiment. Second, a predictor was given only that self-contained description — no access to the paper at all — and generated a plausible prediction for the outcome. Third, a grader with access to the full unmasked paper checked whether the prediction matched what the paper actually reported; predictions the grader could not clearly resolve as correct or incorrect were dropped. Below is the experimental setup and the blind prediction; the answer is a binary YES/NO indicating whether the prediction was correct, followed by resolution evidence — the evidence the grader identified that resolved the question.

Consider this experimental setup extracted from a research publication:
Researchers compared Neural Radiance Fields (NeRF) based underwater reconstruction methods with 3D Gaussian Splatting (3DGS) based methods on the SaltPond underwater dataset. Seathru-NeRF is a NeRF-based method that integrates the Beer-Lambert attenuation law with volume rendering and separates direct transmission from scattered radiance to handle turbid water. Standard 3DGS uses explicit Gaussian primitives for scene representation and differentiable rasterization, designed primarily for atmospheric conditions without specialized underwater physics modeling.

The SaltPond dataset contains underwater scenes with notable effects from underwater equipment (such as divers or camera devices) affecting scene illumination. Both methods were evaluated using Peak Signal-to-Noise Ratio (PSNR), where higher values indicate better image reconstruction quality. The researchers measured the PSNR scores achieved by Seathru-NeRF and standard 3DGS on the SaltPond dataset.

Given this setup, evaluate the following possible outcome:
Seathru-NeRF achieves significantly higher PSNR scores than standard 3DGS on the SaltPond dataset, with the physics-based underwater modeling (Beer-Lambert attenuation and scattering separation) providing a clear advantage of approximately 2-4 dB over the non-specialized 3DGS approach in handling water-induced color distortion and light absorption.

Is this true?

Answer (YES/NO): NO